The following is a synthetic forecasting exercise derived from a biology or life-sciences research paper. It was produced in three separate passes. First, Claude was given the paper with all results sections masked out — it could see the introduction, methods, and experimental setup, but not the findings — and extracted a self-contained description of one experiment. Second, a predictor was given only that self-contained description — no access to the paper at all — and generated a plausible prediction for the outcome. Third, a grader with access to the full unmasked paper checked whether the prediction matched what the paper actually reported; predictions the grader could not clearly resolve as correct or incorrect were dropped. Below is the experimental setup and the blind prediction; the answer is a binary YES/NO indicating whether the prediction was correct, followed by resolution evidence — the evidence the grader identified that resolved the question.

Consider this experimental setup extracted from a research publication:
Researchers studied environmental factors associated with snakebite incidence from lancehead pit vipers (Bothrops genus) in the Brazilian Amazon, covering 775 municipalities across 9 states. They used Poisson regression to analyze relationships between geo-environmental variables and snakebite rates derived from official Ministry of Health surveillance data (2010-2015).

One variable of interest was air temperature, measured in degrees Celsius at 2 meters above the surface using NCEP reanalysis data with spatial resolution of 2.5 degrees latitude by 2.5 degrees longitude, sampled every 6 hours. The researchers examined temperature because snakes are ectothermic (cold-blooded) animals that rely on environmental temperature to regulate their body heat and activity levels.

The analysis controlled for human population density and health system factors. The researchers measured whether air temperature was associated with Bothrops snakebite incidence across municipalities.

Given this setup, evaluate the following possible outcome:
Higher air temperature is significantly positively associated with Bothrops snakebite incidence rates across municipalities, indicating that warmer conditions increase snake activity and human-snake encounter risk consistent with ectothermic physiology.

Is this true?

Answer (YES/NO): NO